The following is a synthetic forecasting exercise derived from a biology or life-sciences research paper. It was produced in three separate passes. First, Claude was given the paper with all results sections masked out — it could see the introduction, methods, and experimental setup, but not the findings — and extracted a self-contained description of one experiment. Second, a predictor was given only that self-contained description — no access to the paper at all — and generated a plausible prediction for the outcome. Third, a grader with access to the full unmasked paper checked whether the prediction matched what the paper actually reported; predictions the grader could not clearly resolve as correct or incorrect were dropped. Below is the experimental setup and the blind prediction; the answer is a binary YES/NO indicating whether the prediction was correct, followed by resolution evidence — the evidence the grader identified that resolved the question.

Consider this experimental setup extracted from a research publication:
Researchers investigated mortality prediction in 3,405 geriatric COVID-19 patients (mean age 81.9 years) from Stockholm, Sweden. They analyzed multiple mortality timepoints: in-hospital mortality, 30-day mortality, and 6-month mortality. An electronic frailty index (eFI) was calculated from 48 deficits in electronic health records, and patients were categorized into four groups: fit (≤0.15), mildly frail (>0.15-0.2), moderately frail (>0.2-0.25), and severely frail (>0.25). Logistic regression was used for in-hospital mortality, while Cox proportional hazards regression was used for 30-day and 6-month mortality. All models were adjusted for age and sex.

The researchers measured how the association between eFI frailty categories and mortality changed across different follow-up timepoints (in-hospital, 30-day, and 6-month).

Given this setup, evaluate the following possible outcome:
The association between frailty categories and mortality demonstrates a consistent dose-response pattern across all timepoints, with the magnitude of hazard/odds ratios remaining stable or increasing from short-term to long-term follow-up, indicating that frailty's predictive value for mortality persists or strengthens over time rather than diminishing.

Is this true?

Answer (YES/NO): NO